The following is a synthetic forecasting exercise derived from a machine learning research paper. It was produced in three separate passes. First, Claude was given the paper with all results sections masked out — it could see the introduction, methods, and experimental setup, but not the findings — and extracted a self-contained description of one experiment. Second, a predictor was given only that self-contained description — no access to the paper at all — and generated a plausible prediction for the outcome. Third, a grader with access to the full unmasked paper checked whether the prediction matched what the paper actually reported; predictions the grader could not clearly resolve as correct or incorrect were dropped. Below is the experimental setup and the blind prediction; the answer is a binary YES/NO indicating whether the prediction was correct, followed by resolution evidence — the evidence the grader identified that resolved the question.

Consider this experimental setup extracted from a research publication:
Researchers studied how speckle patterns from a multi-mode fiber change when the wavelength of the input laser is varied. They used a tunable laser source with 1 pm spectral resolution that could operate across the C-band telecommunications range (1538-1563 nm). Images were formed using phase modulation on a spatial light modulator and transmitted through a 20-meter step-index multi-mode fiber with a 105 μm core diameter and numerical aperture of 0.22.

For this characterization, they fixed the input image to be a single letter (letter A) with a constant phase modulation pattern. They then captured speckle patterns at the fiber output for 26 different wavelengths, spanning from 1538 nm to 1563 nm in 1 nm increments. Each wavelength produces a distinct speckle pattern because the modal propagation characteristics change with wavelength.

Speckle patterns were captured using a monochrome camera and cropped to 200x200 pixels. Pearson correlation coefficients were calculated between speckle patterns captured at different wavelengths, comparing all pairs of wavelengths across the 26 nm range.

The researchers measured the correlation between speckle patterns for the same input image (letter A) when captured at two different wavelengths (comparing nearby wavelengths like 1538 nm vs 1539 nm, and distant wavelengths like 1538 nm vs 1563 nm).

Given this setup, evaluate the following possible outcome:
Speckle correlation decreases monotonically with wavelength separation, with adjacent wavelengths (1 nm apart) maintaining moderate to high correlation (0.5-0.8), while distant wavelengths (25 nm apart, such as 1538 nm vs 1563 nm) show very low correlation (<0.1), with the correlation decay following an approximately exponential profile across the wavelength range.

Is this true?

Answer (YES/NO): NO